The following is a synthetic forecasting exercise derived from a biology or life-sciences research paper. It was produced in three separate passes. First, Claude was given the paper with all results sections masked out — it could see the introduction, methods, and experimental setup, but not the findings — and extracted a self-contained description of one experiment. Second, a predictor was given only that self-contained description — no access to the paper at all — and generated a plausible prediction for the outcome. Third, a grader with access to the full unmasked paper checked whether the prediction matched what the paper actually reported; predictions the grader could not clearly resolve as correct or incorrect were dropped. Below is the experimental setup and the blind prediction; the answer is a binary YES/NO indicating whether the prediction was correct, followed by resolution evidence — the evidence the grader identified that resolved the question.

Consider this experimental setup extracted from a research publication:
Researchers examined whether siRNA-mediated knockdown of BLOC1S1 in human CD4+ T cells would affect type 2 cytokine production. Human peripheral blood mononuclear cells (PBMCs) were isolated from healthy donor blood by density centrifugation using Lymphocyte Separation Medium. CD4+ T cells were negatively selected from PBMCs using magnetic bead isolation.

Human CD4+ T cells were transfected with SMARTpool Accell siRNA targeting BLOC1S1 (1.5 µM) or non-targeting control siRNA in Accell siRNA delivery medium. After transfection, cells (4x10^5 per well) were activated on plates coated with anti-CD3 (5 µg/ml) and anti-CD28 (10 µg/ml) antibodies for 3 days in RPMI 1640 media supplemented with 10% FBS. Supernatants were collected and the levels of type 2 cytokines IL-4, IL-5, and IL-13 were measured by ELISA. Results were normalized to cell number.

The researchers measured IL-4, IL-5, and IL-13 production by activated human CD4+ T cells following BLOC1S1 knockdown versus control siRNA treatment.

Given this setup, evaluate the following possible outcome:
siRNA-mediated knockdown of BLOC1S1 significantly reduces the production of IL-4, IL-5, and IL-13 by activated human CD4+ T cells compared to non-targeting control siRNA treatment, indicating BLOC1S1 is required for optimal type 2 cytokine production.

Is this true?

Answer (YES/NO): NO